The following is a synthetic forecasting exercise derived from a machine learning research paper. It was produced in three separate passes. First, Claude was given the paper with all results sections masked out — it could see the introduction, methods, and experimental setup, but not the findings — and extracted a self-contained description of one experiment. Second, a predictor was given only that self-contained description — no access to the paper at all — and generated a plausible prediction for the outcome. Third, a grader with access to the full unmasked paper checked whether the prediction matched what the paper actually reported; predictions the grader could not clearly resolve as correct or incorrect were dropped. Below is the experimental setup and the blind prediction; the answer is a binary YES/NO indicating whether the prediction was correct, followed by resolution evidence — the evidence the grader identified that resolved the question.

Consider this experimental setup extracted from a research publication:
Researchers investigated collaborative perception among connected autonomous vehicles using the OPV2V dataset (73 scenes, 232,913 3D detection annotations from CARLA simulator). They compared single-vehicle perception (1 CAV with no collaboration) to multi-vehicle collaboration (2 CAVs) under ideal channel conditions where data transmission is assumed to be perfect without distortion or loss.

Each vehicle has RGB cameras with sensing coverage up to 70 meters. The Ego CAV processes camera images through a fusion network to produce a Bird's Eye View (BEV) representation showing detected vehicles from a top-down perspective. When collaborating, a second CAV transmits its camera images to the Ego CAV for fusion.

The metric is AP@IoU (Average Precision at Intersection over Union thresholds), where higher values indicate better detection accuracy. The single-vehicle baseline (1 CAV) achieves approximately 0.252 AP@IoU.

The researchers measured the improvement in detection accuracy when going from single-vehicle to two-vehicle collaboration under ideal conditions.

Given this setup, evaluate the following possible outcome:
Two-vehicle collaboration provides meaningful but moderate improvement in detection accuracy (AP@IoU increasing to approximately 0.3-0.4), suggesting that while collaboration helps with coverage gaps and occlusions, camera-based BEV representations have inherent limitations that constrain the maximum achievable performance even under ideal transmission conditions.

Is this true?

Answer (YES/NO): NO